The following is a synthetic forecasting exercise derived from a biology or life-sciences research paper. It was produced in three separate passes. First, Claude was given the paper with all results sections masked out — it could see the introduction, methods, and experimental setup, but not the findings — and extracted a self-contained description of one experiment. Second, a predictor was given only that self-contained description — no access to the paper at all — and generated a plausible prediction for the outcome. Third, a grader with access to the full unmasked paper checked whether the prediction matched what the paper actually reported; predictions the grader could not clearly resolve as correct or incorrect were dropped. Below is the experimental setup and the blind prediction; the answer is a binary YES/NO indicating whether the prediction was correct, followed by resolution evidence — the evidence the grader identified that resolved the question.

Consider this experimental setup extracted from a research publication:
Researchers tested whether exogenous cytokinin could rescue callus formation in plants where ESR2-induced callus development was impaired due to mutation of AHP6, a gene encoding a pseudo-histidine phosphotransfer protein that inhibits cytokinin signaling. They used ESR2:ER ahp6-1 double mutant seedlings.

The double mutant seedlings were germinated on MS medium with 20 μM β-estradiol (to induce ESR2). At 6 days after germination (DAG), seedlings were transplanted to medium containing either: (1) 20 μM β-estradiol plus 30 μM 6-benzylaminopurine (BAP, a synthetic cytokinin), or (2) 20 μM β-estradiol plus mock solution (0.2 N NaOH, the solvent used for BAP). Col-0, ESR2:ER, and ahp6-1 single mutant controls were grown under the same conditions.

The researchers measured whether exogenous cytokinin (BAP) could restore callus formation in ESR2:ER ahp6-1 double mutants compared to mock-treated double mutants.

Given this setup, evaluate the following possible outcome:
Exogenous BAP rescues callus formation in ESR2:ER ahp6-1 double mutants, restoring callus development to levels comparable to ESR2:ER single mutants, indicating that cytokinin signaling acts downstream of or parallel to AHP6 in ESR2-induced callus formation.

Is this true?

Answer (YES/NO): NO